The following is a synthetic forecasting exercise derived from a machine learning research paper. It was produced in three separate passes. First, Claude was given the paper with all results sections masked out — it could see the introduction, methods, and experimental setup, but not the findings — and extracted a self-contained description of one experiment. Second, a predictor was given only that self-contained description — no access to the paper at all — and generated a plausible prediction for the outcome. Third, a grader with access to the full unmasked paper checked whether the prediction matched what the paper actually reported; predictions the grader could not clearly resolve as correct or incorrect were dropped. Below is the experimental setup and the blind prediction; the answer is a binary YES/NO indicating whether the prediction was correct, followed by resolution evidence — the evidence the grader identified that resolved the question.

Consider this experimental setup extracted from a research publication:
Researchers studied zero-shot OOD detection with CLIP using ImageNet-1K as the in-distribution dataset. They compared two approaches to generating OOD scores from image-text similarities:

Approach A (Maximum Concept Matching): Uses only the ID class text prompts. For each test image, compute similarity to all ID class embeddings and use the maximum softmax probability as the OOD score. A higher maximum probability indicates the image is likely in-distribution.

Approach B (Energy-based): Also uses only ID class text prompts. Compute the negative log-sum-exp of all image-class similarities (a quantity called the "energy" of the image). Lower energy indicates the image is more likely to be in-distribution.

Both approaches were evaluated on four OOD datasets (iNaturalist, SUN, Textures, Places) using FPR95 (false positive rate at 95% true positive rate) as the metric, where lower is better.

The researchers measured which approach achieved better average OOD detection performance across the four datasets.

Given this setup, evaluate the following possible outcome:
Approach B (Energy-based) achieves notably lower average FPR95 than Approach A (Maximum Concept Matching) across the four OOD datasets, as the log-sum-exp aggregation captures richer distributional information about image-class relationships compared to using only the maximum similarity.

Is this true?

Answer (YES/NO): NO